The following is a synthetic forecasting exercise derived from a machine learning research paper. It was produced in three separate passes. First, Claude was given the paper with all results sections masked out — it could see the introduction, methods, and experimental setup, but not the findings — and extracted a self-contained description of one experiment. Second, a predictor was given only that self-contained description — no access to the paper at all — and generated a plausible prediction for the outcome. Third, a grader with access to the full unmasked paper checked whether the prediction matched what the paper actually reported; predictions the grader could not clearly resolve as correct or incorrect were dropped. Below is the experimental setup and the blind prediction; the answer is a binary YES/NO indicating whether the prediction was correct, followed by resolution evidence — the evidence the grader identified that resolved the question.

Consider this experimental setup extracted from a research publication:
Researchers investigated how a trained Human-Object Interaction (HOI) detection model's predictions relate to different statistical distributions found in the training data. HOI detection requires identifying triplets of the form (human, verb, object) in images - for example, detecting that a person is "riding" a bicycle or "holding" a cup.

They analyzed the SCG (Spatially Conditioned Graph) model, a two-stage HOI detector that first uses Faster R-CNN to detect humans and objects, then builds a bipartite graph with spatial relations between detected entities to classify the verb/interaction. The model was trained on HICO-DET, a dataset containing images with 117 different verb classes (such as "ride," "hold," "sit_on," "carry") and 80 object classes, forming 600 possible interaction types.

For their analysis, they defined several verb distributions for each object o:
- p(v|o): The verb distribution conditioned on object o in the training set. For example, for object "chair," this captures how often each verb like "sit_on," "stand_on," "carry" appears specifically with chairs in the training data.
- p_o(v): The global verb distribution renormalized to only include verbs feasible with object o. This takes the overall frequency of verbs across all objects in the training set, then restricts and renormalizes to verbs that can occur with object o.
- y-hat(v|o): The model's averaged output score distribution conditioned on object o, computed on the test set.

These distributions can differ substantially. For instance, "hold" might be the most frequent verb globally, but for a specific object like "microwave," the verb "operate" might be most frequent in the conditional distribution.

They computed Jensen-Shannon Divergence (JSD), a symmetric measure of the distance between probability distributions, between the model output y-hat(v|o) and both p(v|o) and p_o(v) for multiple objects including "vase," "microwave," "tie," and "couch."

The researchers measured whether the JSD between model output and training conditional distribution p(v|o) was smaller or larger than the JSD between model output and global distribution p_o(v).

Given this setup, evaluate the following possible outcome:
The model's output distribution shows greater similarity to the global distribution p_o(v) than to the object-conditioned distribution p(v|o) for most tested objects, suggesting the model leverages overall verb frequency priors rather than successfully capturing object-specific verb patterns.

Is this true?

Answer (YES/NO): NO